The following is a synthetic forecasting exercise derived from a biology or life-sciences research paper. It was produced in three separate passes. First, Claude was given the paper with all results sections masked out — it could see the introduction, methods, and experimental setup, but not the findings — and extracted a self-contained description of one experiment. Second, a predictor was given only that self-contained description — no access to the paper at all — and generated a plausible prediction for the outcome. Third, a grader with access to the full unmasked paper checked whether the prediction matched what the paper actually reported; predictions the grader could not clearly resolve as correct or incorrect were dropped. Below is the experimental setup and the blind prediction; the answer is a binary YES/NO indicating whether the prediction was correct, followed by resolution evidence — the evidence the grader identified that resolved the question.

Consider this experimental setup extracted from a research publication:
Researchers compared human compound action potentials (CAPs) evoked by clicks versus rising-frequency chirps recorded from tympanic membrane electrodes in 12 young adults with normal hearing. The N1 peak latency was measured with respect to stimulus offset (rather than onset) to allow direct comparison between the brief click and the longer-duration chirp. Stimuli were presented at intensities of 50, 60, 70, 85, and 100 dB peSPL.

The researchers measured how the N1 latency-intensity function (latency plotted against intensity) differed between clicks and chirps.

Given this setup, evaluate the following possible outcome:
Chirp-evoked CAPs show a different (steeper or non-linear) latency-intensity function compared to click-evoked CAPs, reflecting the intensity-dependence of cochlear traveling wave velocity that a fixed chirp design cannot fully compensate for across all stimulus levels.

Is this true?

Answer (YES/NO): YES